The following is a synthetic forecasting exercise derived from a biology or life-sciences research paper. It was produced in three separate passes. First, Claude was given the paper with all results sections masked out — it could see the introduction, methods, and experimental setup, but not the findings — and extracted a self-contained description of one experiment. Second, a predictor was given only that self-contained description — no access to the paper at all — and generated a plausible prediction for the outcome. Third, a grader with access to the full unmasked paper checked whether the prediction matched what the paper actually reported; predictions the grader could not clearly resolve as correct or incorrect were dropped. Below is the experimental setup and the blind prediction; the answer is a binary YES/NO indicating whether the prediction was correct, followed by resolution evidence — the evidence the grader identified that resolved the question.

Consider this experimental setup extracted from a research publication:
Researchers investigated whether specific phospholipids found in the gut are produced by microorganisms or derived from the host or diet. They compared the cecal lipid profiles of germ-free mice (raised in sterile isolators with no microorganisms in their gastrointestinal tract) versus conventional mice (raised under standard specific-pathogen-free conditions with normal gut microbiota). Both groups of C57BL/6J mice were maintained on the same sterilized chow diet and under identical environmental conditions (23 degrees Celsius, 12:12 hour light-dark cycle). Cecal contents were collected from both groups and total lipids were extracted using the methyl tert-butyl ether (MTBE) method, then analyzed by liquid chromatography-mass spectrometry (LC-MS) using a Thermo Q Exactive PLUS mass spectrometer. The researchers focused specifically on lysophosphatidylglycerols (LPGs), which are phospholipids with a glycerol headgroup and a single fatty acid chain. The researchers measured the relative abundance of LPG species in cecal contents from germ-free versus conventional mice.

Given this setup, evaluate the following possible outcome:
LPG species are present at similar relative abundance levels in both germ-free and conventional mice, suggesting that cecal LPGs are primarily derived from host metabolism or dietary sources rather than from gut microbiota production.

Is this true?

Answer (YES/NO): NO